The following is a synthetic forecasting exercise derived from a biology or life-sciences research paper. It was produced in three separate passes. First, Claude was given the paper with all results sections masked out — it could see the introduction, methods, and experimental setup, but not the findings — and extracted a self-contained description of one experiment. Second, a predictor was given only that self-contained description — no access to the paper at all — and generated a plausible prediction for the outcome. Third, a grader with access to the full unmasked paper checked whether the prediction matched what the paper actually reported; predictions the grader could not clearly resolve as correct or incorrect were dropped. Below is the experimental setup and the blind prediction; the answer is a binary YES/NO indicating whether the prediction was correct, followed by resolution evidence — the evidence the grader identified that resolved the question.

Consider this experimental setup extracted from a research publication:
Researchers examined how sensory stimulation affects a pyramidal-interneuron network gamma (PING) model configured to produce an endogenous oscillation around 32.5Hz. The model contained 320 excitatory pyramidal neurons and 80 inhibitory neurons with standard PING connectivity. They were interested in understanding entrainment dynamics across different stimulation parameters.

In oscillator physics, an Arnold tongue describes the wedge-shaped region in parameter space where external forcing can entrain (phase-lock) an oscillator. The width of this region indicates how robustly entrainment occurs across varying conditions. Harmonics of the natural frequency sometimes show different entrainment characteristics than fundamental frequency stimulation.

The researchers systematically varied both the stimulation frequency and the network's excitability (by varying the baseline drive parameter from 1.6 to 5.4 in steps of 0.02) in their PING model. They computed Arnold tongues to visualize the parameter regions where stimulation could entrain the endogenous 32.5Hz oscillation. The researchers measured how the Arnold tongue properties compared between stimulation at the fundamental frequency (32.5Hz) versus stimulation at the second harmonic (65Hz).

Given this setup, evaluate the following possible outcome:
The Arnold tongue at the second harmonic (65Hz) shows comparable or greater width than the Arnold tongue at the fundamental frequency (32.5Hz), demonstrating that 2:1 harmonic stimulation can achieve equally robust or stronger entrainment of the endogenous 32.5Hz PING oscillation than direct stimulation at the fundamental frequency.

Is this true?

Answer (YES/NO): NO